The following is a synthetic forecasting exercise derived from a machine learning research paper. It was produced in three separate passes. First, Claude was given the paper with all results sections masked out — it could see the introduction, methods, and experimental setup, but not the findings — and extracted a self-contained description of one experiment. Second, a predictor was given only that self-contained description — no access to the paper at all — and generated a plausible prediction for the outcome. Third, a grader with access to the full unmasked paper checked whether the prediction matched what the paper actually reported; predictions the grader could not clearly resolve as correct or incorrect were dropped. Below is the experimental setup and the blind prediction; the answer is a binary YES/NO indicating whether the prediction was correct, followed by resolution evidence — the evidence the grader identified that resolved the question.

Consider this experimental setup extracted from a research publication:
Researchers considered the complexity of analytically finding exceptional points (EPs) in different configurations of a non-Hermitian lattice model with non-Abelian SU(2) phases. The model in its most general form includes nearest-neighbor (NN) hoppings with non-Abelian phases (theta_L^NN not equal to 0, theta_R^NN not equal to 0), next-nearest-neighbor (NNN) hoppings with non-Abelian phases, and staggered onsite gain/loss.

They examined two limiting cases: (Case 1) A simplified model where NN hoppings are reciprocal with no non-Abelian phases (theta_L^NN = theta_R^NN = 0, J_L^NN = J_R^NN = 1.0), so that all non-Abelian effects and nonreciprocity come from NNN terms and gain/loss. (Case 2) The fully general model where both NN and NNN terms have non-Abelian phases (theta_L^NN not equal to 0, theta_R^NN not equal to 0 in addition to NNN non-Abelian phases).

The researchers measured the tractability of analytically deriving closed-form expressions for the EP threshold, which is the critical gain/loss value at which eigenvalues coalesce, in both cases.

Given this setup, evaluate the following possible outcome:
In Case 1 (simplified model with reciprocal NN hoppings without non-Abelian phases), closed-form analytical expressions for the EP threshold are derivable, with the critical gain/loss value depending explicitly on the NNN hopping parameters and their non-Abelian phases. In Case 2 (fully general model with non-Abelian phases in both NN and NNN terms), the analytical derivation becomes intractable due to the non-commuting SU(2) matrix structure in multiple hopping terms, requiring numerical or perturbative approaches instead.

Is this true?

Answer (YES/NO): YES